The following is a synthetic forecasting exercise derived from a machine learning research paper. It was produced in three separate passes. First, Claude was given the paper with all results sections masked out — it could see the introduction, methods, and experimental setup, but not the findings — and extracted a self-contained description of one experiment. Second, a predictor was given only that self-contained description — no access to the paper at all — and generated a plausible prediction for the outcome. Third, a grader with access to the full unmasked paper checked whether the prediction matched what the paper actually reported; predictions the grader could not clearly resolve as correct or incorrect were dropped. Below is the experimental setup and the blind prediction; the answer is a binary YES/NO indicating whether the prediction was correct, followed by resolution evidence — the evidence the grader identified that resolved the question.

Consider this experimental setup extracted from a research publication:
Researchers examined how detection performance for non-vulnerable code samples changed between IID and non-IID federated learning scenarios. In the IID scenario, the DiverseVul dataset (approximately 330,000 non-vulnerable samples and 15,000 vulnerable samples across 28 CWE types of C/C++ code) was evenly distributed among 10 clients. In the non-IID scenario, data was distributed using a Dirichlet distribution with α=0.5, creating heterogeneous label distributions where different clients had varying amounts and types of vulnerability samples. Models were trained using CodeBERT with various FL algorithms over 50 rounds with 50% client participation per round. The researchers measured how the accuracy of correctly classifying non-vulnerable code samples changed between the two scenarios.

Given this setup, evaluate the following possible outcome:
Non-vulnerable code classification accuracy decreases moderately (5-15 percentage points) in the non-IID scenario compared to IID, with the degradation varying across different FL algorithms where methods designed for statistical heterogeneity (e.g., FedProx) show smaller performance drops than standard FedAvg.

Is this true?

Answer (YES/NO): NO